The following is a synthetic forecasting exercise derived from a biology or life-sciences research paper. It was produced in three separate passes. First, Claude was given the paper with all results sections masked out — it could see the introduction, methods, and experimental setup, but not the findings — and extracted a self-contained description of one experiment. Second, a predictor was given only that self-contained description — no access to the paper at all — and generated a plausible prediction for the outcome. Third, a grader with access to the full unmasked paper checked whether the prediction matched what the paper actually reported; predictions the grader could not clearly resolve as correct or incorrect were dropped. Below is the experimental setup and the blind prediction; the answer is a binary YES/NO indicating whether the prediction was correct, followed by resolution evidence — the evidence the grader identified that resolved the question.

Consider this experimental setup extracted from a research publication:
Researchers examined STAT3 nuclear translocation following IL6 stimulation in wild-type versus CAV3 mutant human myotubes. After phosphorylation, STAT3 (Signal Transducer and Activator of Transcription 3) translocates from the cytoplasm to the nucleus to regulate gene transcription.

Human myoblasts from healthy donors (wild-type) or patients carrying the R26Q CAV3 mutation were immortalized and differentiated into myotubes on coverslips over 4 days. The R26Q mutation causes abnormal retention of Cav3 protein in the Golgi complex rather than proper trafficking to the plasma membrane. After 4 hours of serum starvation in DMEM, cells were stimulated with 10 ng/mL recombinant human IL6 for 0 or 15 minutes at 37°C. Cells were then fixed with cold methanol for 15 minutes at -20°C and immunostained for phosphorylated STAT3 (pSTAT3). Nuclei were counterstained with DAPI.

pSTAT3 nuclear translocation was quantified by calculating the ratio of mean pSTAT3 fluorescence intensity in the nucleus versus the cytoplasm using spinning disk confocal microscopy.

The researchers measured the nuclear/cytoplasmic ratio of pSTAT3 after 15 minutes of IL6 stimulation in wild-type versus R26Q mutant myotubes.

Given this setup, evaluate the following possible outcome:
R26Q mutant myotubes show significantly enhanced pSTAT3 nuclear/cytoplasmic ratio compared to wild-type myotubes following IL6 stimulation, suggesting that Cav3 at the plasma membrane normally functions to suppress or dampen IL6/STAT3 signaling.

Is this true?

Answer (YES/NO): YES